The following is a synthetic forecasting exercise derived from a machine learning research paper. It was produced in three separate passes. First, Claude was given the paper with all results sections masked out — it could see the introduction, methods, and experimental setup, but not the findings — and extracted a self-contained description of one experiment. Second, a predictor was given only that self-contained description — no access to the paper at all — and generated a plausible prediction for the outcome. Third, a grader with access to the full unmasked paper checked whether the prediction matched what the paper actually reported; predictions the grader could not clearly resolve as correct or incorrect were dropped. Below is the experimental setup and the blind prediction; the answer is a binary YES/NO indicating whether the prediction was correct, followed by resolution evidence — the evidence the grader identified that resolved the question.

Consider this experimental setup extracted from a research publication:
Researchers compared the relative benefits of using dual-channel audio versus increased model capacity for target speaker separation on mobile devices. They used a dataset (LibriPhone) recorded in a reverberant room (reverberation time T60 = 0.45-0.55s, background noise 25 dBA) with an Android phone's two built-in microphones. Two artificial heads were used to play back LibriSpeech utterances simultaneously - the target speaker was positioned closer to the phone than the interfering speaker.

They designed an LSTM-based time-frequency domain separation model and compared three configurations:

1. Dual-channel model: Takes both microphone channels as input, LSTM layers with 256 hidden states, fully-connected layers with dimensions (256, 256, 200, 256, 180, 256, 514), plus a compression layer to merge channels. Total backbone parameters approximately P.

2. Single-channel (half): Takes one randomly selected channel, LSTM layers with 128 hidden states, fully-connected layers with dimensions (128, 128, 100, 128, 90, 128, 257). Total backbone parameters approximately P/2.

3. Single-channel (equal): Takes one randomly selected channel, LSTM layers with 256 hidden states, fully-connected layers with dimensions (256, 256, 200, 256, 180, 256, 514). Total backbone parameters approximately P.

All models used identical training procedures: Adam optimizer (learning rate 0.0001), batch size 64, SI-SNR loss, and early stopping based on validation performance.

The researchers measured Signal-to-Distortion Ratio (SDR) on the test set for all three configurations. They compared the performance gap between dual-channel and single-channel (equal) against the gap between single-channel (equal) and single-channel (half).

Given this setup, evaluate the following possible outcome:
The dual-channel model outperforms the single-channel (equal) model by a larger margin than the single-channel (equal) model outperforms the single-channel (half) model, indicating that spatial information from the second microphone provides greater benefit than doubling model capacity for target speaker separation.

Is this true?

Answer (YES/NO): YES